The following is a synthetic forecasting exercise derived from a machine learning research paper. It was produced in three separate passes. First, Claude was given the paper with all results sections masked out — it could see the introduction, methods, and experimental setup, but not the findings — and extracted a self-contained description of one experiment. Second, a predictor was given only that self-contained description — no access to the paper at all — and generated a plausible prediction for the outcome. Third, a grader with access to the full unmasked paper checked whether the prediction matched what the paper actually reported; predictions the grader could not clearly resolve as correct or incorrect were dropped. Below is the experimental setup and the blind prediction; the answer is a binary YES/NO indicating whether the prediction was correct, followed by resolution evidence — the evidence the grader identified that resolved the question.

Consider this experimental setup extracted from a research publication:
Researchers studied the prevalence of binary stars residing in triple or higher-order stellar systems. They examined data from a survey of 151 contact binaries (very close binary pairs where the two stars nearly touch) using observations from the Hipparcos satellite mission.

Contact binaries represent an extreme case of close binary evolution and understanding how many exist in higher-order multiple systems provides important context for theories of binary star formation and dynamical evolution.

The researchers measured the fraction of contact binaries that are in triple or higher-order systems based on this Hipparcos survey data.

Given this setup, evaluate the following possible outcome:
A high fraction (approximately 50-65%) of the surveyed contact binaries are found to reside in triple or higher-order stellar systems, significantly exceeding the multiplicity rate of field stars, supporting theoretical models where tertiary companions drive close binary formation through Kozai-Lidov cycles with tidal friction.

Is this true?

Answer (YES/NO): NO